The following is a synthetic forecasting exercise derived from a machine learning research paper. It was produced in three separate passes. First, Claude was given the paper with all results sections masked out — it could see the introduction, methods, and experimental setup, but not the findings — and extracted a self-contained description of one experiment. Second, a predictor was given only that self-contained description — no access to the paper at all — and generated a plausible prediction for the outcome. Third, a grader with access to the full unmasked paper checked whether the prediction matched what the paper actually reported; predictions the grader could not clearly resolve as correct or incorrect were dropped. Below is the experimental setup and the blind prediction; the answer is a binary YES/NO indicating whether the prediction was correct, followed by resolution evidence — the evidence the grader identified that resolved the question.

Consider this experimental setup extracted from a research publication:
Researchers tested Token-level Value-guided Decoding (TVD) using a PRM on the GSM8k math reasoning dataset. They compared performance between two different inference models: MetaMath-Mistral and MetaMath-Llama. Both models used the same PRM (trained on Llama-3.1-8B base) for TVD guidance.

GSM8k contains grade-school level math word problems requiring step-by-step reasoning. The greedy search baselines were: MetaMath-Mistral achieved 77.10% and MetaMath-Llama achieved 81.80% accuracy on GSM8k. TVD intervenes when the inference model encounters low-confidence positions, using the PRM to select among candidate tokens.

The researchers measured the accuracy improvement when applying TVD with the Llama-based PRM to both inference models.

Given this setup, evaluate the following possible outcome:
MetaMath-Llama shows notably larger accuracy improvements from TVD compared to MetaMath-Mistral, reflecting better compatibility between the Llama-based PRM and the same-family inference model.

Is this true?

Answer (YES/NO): NO